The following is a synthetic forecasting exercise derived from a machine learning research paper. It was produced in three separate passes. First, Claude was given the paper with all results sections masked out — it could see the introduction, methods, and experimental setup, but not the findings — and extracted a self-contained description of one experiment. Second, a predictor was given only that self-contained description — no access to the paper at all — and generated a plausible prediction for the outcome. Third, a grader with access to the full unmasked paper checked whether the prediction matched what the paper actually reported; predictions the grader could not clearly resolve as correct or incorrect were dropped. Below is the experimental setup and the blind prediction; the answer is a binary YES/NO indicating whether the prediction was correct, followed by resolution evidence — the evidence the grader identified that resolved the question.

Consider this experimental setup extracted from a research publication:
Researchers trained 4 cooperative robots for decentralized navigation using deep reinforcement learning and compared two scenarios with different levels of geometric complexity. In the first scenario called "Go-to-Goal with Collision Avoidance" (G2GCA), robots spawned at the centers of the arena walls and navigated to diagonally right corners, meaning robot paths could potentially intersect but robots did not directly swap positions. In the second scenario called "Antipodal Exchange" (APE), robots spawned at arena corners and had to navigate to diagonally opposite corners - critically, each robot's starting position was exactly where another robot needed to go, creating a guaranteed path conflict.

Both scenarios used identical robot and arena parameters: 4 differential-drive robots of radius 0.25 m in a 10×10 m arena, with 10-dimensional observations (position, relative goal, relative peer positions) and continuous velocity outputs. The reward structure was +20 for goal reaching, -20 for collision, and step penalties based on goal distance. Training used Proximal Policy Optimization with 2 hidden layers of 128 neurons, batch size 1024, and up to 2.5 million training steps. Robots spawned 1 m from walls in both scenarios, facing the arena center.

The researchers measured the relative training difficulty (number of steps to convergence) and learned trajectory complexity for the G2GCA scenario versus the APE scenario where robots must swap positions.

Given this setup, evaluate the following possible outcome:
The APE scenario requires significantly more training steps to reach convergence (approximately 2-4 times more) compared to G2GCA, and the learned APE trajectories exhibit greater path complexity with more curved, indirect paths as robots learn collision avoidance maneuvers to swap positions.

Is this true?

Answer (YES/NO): NO